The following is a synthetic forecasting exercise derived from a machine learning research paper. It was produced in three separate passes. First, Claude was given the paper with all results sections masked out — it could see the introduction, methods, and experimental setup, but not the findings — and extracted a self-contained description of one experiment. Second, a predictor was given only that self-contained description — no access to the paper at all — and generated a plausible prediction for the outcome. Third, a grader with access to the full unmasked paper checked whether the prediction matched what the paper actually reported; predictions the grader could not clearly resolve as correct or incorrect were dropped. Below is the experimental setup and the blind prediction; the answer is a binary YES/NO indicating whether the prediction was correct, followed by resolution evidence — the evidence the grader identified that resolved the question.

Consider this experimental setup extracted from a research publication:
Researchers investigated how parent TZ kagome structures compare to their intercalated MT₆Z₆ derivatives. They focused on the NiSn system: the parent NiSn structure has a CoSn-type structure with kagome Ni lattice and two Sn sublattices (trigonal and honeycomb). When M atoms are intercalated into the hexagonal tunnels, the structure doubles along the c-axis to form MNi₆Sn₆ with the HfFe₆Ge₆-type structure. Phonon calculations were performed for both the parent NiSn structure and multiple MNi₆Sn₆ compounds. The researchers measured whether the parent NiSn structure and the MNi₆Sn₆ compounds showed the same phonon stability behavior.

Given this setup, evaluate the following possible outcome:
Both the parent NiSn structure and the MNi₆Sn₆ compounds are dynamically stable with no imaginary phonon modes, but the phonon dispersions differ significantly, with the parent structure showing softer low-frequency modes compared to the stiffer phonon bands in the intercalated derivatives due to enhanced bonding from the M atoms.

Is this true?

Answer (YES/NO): NO